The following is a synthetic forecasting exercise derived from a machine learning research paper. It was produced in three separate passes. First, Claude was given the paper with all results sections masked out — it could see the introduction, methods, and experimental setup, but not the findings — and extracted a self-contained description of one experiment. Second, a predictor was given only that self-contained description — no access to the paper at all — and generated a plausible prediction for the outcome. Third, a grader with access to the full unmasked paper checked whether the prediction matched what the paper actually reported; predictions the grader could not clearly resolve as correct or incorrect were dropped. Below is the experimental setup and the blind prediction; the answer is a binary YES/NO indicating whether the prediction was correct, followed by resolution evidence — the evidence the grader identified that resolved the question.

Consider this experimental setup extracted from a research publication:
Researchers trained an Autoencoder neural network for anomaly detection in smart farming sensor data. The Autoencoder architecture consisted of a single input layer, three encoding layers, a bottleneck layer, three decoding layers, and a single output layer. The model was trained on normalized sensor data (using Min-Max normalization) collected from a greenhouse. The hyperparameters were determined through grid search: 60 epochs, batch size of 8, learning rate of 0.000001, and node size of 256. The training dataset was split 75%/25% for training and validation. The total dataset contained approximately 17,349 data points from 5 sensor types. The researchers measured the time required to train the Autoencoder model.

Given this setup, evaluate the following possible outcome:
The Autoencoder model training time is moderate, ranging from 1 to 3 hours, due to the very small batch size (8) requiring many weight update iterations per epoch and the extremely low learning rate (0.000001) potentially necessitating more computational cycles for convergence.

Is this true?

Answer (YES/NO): NO